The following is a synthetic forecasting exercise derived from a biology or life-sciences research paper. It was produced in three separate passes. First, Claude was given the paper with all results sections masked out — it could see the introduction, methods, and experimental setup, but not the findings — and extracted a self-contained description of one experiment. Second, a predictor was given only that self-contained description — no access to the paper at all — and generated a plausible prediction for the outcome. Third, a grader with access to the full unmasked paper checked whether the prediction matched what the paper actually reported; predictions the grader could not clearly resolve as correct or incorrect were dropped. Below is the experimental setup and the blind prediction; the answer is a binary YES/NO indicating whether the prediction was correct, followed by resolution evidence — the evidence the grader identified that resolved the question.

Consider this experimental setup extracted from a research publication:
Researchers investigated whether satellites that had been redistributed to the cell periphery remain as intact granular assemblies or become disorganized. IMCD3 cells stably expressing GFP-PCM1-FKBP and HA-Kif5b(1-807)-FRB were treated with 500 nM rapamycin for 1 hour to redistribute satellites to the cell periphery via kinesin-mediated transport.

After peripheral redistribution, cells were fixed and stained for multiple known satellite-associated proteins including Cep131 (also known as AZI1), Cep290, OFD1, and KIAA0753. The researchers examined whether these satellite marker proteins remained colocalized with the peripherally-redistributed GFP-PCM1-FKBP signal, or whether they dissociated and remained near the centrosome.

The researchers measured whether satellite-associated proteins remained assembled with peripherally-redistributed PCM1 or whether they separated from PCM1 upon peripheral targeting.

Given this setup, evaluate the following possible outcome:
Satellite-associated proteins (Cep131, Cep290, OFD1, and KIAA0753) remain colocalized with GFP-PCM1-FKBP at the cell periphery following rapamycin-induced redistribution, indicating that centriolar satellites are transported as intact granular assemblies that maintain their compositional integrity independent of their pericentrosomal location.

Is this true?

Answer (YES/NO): YES